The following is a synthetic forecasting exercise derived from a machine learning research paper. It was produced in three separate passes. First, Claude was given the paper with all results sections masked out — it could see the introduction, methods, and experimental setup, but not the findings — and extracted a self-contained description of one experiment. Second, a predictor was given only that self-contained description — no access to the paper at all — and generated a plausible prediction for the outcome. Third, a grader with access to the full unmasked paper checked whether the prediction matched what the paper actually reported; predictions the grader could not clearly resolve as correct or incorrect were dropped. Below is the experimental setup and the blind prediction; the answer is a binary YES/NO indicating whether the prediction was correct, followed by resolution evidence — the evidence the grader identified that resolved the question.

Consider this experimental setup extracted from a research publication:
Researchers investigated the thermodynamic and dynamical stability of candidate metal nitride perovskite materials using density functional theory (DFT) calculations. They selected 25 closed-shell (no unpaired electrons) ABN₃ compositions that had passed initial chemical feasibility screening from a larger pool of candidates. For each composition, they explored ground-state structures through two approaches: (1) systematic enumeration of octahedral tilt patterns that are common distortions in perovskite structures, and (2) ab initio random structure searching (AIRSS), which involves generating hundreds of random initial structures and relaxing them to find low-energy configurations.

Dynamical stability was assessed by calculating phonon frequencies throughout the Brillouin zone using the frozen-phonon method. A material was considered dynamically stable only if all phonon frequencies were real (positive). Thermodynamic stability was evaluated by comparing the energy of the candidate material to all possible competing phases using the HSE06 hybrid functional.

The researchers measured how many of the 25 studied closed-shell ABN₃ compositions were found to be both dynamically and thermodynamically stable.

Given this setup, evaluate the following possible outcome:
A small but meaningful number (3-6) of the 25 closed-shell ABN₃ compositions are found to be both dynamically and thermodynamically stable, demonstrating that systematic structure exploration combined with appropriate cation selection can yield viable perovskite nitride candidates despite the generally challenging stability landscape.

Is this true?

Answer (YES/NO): NO